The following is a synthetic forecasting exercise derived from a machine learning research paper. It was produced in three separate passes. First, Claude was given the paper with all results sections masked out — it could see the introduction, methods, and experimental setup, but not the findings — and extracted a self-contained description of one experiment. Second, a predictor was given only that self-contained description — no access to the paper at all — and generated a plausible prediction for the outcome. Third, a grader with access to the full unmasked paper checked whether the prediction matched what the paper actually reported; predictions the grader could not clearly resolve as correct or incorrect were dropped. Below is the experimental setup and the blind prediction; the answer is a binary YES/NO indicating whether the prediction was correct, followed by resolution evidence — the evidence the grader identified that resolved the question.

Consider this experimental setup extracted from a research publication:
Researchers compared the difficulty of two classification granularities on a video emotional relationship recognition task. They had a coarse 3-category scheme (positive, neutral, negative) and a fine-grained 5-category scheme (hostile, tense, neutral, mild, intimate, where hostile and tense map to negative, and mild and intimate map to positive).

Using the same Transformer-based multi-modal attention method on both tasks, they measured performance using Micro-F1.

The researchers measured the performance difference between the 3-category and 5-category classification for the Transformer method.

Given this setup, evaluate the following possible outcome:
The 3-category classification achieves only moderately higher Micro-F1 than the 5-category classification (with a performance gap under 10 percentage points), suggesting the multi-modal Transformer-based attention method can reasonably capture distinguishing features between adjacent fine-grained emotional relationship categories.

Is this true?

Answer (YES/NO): YES